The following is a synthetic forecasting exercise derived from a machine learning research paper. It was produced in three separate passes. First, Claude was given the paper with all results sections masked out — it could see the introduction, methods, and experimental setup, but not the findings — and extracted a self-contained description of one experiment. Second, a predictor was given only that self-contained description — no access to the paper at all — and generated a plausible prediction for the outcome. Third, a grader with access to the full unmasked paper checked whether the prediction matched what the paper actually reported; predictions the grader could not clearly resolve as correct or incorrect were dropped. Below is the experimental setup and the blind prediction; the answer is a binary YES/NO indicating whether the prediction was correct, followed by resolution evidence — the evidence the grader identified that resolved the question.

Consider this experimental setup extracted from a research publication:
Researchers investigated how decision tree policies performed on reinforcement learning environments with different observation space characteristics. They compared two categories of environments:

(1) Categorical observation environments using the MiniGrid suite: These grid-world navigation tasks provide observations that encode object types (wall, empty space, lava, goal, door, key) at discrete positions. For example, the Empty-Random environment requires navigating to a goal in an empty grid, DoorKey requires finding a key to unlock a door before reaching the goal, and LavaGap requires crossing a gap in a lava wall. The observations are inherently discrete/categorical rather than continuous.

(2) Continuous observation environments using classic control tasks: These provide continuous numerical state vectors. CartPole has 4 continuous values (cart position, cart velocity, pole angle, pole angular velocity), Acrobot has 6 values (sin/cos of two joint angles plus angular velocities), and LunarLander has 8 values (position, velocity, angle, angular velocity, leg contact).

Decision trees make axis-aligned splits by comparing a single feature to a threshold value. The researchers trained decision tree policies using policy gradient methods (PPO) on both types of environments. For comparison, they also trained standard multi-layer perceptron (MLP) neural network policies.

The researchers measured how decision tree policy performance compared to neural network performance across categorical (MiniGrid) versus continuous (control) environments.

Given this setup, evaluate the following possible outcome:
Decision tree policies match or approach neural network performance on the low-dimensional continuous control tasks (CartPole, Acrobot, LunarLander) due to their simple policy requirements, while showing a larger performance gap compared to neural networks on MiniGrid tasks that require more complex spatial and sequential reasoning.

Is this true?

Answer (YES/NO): NO